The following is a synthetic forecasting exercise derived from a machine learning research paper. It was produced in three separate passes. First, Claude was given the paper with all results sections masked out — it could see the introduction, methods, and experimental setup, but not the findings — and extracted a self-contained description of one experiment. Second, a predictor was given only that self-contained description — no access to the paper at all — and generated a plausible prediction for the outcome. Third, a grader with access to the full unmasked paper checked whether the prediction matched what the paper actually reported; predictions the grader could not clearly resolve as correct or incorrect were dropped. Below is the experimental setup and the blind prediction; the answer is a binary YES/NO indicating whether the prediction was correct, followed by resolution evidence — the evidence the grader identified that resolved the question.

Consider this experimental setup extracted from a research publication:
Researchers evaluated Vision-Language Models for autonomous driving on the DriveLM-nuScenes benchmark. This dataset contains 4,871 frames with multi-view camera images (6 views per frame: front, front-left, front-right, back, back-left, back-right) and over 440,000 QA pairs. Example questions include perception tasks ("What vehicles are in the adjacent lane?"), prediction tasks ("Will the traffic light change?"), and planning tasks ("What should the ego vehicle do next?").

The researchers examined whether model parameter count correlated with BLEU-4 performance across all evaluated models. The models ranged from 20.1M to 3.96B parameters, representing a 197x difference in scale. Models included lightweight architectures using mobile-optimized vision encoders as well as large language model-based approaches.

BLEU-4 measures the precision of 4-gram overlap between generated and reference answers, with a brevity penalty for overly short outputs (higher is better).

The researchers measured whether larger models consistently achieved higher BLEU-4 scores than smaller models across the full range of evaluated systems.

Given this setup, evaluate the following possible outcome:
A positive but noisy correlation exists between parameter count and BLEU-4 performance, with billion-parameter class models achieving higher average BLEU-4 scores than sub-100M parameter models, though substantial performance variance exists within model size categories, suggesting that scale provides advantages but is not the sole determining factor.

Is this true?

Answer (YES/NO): NO